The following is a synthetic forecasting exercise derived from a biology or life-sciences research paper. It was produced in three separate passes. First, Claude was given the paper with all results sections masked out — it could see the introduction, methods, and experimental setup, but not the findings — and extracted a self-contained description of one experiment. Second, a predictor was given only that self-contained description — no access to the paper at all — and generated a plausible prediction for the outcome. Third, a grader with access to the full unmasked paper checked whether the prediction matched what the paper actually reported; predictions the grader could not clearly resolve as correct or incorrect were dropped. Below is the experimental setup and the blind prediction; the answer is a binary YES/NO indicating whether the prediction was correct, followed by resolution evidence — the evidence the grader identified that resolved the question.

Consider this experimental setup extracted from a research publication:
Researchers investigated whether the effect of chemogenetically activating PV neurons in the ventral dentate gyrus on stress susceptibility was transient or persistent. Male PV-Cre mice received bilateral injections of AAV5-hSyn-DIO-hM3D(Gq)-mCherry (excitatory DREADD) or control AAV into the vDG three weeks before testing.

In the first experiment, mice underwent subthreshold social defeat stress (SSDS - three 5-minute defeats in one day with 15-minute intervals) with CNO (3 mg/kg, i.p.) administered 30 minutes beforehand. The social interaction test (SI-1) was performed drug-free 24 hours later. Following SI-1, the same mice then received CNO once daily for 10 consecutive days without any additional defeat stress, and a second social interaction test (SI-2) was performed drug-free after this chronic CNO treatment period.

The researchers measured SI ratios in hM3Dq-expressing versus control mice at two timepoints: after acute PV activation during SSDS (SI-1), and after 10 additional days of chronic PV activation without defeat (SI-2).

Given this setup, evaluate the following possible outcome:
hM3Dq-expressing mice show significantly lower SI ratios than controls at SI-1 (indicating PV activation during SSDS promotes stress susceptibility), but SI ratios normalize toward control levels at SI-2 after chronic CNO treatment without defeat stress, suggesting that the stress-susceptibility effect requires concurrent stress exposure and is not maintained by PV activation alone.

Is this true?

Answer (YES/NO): NO